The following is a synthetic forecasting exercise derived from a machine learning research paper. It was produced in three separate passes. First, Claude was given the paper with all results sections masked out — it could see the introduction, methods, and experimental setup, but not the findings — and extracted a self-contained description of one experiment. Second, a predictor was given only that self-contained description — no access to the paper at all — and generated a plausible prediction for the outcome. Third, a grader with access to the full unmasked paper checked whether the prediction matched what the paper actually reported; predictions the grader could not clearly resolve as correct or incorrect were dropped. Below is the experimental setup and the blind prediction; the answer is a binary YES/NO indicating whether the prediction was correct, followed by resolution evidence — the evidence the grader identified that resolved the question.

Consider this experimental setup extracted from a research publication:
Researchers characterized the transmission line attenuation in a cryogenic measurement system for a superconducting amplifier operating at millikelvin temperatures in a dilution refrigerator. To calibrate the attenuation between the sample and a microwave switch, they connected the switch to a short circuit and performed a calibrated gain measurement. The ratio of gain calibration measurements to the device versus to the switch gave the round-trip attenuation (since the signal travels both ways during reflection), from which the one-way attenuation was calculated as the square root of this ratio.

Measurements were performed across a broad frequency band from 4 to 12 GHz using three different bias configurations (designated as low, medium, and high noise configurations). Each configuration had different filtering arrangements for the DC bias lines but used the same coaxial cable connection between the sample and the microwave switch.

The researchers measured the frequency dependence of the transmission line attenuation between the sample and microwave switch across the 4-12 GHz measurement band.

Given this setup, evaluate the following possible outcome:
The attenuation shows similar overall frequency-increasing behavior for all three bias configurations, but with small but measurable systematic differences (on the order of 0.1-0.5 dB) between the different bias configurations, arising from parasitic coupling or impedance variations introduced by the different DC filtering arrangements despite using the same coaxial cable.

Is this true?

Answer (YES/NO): NO